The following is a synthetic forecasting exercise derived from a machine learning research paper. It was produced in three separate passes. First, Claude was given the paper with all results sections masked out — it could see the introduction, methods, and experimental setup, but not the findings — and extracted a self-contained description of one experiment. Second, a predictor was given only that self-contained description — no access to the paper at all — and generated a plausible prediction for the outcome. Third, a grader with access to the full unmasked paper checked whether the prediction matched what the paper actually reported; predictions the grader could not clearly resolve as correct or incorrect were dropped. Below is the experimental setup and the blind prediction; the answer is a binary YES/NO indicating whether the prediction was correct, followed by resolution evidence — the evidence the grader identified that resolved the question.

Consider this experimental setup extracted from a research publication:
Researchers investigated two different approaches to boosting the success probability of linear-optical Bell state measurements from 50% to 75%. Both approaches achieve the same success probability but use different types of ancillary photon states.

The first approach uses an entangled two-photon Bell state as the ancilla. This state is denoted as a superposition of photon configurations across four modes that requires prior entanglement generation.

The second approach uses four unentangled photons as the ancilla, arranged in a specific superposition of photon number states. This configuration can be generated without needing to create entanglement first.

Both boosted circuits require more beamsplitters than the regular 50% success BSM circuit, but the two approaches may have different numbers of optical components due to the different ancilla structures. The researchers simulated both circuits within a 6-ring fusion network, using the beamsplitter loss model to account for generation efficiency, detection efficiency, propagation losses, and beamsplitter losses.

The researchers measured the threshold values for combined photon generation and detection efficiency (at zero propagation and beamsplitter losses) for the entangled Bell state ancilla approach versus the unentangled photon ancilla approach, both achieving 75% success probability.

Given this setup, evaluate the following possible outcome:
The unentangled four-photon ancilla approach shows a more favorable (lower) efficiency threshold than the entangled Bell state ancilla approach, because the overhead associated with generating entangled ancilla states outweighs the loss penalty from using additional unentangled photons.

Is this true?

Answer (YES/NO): NO